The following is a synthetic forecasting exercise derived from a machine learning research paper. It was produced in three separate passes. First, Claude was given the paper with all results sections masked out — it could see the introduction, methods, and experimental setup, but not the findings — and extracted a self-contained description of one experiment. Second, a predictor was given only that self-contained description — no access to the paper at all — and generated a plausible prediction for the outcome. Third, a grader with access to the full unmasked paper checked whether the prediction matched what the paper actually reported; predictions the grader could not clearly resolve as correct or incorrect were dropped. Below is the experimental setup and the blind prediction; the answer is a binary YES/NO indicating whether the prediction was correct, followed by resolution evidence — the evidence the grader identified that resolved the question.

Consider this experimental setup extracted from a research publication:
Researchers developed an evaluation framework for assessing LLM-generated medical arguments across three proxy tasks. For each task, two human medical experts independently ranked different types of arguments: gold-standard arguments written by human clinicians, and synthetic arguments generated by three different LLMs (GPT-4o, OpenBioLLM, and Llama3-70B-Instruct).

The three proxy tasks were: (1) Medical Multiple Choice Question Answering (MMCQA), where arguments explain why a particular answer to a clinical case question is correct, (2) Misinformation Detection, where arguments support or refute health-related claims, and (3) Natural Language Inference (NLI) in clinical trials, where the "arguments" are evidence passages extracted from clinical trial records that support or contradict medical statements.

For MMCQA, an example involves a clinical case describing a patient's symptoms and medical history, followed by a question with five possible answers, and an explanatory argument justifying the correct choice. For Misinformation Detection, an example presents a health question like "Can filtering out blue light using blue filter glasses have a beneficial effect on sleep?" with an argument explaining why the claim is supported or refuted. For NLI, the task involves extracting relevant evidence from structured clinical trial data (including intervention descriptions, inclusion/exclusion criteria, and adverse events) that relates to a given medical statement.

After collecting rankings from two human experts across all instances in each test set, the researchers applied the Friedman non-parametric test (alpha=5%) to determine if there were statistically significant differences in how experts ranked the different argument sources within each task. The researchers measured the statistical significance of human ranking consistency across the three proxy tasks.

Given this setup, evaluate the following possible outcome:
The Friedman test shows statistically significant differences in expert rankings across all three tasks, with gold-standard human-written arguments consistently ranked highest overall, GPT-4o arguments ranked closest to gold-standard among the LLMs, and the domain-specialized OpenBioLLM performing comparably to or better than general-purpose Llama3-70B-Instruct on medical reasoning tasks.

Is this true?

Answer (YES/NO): NO